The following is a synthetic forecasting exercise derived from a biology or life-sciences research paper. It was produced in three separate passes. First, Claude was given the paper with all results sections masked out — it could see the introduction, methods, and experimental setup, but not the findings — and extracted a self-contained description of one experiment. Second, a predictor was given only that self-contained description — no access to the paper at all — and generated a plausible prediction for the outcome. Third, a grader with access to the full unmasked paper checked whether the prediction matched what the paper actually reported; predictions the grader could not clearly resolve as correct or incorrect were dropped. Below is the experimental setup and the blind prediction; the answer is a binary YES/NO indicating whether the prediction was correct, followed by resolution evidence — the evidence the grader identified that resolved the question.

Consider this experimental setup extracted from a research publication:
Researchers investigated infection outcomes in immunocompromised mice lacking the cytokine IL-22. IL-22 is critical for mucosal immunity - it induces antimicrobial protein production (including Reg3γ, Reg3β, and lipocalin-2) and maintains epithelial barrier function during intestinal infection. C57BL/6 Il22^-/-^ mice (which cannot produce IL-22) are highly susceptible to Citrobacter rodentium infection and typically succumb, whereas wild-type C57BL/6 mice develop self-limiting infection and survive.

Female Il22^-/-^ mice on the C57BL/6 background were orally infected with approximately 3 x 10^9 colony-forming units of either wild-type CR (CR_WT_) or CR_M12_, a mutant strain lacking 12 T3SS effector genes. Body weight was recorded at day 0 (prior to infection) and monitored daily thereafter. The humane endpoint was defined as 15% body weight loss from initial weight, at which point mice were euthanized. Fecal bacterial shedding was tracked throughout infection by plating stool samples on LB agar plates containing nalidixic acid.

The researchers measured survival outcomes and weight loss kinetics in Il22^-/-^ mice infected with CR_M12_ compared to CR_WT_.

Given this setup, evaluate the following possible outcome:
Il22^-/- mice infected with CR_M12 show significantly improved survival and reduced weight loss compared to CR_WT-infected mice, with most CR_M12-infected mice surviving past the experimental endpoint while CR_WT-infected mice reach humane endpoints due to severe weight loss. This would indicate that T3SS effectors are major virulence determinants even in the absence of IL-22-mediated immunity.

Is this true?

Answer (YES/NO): NO